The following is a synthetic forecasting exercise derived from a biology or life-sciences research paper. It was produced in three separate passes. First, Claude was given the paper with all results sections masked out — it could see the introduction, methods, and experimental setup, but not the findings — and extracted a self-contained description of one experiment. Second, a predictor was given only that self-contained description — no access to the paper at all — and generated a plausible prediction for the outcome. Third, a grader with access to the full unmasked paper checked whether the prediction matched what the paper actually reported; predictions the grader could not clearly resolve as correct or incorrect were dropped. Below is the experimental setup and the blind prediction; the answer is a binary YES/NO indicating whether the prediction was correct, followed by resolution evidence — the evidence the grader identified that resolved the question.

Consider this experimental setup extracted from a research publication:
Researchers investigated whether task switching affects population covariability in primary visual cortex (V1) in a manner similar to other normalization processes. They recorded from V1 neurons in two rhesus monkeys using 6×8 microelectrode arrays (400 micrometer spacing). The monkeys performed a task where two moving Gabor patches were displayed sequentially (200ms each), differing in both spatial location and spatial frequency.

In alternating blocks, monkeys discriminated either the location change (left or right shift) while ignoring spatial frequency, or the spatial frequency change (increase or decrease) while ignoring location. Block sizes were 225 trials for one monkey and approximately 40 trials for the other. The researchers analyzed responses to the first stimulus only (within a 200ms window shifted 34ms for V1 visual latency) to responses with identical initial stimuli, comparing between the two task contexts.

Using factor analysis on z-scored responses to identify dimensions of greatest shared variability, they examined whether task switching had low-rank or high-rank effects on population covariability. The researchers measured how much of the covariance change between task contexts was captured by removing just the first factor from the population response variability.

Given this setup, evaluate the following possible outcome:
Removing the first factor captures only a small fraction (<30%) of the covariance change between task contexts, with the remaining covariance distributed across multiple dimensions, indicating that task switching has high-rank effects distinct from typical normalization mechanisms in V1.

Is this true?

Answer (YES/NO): NO